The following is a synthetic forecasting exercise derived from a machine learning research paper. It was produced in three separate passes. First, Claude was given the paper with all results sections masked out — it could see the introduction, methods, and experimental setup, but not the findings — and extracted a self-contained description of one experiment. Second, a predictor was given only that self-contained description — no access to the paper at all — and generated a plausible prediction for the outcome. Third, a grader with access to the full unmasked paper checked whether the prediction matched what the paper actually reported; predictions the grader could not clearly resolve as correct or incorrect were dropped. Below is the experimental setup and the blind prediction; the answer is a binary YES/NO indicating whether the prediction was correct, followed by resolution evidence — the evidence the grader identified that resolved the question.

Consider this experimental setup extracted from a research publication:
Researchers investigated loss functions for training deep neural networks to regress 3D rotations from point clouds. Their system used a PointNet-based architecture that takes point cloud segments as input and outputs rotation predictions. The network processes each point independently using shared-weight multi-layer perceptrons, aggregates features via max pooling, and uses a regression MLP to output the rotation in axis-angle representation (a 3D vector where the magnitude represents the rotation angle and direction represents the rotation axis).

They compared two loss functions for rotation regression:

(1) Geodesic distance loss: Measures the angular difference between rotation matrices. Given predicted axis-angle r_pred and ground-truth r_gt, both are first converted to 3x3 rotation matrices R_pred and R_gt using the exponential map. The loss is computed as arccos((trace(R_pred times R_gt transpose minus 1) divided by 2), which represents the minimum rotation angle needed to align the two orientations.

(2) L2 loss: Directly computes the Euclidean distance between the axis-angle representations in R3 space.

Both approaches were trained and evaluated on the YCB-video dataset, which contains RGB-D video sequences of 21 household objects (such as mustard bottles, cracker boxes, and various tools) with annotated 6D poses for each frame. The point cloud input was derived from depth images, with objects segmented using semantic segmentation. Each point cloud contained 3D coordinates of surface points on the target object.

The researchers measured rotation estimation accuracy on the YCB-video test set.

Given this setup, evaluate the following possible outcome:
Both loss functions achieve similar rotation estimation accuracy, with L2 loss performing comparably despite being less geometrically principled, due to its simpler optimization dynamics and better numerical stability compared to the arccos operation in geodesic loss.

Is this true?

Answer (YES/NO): YES